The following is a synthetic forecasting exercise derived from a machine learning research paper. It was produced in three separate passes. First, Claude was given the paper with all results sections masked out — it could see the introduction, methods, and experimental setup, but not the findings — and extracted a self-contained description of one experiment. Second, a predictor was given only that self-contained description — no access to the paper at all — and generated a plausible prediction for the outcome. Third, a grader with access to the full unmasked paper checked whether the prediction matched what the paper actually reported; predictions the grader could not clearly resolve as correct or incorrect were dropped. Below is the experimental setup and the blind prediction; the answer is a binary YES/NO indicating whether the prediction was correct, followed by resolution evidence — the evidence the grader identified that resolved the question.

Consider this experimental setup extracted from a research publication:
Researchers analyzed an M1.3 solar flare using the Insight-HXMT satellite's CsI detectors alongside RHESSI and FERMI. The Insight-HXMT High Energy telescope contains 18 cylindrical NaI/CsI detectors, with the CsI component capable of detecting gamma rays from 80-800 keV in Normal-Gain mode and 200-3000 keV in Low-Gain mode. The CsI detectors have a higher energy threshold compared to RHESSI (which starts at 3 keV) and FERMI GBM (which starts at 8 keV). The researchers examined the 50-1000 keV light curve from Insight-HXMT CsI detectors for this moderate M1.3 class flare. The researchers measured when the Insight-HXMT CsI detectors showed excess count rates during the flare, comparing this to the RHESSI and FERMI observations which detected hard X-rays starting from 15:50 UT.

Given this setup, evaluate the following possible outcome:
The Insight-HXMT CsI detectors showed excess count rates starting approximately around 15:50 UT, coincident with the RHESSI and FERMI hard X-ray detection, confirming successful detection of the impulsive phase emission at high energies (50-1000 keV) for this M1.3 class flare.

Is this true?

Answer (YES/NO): NO